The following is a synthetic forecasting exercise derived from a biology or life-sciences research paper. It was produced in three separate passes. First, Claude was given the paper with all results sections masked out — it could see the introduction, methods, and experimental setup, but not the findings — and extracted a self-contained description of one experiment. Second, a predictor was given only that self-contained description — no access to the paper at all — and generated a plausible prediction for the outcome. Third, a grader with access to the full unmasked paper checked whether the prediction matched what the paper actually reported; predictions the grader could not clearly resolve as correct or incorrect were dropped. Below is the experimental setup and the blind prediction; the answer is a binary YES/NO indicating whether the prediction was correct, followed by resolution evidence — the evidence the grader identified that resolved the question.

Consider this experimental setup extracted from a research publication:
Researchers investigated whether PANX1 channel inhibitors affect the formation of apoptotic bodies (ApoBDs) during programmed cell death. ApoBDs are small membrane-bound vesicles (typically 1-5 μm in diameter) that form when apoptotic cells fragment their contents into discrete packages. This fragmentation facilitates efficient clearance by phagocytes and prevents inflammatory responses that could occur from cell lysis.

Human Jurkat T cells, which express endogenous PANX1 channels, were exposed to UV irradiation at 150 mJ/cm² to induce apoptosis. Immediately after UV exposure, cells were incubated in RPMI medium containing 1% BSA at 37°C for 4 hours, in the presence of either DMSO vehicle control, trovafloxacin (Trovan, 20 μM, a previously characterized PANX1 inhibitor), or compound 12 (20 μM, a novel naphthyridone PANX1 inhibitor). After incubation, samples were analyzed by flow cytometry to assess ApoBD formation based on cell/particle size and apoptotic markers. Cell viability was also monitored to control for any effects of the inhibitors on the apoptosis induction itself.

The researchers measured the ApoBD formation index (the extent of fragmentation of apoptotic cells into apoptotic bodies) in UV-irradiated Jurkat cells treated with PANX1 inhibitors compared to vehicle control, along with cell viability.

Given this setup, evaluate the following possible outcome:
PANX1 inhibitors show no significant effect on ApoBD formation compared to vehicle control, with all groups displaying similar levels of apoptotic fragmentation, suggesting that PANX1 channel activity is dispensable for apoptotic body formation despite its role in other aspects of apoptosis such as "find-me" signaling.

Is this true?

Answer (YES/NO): NO